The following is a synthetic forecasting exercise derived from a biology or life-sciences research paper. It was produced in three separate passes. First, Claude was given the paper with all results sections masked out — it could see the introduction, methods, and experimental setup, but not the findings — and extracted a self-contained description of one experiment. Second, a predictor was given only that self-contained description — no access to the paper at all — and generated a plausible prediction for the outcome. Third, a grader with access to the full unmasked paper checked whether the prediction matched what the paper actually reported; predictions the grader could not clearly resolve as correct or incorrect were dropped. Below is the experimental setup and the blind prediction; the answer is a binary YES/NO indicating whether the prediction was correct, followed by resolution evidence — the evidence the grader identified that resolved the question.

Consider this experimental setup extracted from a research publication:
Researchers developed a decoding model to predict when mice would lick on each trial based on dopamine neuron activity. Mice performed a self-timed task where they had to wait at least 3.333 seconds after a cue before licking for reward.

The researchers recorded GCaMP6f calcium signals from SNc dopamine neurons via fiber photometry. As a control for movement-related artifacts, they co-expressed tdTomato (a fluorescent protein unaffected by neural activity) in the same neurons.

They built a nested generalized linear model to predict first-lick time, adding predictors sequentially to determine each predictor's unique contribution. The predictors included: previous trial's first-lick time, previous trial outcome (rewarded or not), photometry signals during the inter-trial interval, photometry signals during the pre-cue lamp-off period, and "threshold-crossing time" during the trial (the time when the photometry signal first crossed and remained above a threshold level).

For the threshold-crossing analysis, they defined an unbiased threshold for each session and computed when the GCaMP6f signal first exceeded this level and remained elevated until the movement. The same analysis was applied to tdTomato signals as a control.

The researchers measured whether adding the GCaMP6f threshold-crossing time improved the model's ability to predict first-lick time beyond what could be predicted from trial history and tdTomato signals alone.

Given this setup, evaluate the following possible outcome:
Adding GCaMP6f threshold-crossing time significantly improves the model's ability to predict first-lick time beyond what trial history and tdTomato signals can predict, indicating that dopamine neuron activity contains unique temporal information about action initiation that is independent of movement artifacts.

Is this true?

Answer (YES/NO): YES